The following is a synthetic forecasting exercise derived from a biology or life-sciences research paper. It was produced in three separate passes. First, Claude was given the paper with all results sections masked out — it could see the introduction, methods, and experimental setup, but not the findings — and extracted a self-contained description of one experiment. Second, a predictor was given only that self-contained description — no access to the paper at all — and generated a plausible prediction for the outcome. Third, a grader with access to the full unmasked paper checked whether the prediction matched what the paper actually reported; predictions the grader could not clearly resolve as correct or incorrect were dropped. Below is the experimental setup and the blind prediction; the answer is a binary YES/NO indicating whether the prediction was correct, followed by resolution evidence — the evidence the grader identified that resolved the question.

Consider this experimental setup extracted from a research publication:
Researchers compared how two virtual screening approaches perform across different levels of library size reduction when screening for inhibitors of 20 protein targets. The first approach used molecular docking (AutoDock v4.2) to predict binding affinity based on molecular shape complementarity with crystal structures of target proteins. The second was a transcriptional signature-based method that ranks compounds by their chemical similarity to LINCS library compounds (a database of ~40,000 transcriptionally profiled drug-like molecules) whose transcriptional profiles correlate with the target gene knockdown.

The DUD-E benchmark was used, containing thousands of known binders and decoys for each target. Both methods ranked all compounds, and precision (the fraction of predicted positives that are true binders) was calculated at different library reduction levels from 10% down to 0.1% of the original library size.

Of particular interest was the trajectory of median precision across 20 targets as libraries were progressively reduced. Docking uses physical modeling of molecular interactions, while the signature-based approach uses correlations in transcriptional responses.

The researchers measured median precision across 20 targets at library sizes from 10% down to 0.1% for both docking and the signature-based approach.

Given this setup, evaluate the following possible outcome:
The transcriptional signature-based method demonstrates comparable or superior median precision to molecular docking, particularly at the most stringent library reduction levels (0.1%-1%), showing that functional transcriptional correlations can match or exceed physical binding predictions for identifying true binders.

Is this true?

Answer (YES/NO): YES